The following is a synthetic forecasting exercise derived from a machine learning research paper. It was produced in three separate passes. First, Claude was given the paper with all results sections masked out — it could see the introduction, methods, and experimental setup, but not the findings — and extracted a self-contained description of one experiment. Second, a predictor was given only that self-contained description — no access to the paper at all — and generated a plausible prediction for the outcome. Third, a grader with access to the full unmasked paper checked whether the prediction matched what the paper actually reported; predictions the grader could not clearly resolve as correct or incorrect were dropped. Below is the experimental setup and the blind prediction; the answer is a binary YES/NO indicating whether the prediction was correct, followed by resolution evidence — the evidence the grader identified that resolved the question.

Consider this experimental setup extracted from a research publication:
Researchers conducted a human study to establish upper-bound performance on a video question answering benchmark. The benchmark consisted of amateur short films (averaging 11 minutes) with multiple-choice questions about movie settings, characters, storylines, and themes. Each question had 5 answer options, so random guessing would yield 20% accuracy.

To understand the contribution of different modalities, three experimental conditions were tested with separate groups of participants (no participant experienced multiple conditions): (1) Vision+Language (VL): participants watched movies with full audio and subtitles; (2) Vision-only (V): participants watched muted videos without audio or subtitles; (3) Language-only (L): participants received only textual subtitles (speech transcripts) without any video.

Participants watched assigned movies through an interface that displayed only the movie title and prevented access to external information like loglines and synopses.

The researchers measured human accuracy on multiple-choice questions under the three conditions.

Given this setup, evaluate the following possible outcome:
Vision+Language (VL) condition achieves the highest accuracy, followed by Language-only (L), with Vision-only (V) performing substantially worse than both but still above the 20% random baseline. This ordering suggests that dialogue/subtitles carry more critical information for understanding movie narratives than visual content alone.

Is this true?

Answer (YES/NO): YES